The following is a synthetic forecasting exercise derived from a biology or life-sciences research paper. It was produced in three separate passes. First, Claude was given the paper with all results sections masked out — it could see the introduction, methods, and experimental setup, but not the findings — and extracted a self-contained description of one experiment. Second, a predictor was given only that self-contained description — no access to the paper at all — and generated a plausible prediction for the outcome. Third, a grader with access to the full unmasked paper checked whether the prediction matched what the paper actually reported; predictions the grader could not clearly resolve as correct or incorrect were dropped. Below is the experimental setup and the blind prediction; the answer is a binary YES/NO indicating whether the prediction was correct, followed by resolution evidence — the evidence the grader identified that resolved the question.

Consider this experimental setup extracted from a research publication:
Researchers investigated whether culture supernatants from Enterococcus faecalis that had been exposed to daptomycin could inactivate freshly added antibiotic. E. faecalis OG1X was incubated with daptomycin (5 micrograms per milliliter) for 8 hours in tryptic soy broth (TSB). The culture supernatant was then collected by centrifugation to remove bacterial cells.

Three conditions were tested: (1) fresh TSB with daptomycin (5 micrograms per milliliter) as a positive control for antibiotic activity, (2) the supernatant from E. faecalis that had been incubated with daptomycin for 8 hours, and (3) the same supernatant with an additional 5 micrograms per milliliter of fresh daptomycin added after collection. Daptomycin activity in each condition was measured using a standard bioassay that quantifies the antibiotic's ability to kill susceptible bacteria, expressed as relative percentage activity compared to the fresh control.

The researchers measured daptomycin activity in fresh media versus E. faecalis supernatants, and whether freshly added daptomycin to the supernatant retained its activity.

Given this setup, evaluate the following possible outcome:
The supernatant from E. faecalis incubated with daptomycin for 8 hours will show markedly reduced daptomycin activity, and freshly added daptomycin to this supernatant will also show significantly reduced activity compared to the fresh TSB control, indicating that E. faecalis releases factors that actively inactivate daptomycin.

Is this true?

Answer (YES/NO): YES